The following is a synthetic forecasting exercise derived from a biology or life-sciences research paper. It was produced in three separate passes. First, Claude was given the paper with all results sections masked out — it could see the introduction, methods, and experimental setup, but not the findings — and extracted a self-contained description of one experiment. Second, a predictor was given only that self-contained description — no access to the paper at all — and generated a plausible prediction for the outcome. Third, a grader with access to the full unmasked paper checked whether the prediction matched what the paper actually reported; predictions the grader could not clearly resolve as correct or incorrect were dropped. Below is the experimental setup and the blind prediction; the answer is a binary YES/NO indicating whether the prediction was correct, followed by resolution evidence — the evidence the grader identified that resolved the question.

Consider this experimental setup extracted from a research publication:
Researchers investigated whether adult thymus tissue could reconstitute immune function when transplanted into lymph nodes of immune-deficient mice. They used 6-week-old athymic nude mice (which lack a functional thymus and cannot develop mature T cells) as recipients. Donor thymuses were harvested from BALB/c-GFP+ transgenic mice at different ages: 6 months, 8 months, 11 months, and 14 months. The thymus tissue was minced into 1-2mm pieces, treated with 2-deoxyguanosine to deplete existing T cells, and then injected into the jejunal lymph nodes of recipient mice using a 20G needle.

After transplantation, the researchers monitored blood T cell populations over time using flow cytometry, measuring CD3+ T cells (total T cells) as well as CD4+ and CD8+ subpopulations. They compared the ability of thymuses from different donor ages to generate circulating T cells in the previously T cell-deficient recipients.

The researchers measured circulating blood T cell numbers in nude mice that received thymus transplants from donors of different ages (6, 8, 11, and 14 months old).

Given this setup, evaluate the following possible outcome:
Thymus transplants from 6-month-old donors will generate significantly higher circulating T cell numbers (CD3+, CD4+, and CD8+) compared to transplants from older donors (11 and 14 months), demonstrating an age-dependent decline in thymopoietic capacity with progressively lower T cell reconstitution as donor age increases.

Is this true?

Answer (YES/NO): NO